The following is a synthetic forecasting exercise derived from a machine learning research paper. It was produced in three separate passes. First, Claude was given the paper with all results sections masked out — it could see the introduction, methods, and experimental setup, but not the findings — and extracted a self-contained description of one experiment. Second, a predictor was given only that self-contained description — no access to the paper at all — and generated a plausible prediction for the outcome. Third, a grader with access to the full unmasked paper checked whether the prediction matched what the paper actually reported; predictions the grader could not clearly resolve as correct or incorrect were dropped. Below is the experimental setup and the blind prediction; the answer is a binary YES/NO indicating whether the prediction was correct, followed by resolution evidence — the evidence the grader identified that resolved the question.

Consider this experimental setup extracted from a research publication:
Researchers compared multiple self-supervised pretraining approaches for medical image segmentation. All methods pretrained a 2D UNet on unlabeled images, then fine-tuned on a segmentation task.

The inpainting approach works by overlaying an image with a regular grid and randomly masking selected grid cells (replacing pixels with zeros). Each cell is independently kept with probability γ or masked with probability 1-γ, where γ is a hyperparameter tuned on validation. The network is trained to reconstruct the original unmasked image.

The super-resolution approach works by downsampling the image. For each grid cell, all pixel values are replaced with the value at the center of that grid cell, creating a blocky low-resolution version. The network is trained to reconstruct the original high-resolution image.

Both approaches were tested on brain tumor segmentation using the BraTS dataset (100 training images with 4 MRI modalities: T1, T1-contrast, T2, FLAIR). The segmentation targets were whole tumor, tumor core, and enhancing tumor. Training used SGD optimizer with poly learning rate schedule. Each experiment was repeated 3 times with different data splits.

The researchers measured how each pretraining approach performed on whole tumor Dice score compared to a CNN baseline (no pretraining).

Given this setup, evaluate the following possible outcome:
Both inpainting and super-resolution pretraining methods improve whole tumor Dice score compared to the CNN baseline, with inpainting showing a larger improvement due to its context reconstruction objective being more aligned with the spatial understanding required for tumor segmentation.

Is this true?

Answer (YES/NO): NO